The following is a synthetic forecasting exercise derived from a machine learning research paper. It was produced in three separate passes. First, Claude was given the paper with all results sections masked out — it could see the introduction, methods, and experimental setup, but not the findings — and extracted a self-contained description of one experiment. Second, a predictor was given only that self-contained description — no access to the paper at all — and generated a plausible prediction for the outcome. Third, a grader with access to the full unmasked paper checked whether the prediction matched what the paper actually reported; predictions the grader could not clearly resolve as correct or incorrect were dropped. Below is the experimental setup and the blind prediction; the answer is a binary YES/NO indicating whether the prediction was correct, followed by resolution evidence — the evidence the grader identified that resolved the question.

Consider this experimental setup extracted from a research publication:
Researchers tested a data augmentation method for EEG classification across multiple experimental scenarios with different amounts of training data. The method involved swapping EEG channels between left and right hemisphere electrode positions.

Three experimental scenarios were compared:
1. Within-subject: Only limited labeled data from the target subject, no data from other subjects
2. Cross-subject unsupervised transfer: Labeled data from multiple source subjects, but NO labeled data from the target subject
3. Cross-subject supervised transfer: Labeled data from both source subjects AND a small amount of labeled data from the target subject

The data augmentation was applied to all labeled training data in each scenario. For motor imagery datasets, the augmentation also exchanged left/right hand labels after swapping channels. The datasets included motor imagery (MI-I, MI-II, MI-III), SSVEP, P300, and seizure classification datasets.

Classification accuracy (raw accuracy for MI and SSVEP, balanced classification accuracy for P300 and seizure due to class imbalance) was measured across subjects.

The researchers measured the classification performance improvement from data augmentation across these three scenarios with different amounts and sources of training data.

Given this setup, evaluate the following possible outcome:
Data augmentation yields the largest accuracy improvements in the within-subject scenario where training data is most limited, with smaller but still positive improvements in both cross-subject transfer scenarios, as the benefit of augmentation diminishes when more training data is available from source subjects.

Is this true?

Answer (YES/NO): NO